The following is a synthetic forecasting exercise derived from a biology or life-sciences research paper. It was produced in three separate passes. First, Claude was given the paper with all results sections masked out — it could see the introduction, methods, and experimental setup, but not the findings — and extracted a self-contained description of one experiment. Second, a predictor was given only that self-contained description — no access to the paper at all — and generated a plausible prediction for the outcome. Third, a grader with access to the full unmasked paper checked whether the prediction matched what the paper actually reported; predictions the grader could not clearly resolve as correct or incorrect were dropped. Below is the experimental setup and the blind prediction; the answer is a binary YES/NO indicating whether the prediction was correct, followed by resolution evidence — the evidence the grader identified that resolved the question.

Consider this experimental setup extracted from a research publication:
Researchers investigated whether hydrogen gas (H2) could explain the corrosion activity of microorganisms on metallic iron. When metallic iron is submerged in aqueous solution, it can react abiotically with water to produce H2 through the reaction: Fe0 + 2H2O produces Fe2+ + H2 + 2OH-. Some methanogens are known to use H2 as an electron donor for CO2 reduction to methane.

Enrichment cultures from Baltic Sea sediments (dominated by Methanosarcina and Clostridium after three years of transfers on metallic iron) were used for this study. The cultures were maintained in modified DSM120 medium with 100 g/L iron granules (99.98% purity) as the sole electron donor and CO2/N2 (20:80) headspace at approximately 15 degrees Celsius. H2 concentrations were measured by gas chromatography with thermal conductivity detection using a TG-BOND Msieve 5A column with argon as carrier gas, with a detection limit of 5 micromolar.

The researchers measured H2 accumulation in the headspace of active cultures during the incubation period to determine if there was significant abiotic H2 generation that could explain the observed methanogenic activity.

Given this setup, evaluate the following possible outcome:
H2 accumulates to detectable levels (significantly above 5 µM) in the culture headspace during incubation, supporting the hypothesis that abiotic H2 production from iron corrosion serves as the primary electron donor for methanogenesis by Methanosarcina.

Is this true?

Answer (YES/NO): NO